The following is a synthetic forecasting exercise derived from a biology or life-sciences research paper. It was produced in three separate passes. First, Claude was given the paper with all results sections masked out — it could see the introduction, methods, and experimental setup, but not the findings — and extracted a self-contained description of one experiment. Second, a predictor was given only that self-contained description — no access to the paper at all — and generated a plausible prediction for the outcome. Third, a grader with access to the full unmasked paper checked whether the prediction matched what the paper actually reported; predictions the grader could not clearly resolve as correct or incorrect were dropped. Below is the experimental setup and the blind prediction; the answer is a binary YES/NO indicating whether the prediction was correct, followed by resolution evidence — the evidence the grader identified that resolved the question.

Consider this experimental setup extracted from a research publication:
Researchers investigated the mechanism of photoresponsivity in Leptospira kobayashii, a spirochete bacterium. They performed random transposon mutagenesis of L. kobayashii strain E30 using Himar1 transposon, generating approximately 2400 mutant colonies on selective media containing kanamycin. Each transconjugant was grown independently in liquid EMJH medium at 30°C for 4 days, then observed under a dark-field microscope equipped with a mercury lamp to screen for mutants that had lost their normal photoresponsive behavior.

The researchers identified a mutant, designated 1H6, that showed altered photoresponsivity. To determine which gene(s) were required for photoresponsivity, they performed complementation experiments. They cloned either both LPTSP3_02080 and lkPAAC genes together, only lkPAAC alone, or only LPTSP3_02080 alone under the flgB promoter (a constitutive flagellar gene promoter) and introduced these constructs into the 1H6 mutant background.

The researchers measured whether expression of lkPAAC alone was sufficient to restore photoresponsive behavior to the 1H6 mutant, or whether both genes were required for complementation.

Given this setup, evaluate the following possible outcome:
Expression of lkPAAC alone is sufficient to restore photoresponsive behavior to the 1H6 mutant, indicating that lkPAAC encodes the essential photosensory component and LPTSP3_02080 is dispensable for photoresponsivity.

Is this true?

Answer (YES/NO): YES